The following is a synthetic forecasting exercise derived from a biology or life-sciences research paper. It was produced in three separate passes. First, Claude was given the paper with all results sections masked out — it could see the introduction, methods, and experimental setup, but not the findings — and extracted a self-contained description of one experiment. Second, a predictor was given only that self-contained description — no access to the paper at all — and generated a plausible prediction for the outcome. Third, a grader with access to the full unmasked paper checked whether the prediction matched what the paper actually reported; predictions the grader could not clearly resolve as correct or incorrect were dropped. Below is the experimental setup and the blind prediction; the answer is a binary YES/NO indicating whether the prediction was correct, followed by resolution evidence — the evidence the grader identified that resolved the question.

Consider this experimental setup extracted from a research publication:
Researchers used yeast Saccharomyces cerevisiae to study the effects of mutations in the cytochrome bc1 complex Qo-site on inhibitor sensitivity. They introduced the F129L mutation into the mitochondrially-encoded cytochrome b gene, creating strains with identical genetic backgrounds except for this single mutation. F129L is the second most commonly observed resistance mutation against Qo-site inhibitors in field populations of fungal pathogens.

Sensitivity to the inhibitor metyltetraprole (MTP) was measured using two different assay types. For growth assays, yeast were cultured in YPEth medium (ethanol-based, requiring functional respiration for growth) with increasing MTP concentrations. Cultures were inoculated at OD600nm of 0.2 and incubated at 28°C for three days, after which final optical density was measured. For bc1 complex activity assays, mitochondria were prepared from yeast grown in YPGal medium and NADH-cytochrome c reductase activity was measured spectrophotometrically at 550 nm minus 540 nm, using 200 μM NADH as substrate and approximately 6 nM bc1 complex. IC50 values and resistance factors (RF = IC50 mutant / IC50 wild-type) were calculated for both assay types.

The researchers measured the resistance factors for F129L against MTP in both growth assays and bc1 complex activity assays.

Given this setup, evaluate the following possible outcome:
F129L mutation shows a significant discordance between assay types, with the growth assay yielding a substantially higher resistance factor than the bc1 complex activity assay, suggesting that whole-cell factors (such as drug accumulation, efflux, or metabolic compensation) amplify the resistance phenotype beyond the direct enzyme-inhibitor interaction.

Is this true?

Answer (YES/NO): NO